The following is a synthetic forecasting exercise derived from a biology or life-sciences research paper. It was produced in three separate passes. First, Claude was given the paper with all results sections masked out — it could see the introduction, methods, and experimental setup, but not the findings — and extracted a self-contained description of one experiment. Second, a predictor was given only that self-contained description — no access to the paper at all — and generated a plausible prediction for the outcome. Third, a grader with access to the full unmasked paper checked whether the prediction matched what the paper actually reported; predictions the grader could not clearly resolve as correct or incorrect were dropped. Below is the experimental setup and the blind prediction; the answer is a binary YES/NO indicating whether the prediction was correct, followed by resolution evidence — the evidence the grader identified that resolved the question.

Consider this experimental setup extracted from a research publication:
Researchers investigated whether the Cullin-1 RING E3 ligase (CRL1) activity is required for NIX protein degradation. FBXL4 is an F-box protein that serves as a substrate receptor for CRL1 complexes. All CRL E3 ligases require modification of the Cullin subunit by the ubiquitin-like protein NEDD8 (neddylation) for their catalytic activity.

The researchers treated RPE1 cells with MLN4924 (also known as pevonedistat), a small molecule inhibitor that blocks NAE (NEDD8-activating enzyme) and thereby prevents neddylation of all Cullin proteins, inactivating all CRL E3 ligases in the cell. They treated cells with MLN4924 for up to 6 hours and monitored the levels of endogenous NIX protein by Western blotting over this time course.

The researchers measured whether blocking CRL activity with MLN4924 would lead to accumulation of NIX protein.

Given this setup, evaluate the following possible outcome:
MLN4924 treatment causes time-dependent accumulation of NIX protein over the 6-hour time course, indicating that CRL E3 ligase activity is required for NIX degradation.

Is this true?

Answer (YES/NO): YES